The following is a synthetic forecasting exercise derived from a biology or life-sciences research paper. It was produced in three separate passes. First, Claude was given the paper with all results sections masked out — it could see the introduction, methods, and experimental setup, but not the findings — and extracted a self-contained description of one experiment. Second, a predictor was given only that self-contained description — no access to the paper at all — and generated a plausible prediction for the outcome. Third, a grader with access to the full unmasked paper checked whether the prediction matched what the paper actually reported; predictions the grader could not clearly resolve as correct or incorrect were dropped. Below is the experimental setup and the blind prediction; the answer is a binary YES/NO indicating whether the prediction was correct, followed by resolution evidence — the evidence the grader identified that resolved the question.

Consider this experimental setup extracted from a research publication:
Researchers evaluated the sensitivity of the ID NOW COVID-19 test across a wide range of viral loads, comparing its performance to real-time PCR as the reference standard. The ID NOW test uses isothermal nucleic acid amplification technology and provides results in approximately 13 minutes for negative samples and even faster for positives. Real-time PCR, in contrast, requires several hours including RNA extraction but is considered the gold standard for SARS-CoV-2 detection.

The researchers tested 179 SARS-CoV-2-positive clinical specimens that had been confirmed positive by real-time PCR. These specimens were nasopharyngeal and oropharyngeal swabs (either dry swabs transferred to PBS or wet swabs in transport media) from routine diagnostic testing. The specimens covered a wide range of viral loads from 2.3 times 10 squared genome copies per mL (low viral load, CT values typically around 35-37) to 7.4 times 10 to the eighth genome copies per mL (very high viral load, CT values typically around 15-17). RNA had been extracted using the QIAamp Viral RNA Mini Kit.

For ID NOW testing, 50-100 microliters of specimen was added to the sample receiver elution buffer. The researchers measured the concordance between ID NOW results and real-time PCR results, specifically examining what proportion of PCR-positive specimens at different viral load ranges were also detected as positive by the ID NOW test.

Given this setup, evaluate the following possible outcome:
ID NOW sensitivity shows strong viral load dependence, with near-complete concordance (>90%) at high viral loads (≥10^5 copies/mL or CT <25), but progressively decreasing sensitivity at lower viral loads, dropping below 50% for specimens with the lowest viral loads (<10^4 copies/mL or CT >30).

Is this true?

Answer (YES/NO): NO